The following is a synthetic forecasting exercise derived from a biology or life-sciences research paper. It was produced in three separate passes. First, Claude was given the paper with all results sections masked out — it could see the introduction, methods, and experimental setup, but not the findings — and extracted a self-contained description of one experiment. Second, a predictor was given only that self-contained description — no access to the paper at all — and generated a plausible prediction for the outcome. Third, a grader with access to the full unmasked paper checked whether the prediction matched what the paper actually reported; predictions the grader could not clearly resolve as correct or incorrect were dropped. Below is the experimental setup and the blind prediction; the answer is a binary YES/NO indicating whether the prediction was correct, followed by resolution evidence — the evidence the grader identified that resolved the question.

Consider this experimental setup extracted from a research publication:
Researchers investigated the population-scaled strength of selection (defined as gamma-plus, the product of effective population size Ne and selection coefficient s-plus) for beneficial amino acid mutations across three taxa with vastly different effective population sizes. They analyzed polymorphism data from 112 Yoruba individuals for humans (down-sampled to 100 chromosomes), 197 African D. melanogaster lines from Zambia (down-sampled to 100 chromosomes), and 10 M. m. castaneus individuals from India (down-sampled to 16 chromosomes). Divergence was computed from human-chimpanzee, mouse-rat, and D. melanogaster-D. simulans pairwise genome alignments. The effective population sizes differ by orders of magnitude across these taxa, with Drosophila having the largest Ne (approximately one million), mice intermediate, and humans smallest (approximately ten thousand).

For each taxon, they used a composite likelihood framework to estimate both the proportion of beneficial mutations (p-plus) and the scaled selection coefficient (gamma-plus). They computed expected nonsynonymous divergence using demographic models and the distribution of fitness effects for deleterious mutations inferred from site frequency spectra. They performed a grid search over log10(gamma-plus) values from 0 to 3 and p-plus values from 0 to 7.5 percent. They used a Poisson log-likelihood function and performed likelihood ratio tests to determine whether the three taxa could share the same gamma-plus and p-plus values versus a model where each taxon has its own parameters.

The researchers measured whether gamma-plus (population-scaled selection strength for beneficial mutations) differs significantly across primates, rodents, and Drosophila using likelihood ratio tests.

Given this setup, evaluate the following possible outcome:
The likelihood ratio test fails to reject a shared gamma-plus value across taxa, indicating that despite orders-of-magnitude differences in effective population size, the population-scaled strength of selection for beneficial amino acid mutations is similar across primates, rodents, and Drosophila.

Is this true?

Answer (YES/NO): NO